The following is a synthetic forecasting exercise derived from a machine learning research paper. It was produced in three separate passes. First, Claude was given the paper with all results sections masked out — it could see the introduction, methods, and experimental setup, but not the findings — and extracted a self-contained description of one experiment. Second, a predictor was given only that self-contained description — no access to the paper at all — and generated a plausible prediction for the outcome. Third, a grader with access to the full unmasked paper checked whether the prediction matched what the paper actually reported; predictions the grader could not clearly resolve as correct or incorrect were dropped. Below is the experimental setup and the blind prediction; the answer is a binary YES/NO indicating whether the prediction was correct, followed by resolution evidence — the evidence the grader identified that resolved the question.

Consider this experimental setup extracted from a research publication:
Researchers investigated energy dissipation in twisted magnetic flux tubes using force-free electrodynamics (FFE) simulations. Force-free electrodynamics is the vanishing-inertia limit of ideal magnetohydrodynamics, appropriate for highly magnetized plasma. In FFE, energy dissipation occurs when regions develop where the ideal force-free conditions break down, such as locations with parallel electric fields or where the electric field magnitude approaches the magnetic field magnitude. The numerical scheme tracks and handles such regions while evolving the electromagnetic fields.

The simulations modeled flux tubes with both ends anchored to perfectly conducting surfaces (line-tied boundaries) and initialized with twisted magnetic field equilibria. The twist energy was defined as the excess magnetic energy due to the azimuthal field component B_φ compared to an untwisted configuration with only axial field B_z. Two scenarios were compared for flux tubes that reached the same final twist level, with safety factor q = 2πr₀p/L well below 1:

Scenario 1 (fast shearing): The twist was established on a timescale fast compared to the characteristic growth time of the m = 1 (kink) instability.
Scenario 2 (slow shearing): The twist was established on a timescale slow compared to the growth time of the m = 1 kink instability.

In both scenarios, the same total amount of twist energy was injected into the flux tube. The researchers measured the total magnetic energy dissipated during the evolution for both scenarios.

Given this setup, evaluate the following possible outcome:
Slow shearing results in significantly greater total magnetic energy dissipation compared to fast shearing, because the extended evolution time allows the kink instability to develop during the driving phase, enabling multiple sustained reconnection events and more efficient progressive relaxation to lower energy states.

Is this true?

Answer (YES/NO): NO